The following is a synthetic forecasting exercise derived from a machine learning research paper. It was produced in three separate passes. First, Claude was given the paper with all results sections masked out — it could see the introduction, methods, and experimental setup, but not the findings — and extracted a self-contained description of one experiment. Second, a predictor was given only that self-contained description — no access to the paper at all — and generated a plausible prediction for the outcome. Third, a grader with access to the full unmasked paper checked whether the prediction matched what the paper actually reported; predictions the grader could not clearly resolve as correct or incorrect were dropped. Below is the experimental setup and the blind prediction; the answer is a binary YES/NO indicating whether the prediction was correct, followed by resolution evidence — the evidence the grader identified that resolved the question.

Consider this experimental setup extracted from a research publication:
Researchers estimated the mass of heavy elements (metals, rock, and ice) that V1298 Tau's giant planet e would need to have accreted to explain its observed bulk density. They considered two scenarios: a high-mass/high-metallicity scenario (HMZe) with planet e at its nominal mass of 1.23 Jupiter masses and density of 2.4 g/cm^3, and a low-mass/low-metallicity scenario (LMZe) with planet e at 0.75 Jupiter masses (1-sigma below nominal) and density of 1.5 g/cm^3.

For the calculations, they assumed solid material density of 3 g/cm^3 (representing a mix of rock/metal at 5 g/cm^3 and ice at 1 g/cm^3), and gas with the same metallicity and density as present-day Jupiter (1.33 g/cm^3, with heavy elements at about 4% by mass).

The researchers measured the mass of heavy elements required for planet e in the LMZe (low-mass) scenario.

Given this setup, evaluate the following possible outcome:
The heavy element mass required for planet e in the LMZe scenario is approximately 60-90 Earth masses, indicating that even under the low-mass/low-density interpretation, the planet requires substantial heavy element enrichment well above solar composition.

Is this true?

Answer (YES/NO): NO